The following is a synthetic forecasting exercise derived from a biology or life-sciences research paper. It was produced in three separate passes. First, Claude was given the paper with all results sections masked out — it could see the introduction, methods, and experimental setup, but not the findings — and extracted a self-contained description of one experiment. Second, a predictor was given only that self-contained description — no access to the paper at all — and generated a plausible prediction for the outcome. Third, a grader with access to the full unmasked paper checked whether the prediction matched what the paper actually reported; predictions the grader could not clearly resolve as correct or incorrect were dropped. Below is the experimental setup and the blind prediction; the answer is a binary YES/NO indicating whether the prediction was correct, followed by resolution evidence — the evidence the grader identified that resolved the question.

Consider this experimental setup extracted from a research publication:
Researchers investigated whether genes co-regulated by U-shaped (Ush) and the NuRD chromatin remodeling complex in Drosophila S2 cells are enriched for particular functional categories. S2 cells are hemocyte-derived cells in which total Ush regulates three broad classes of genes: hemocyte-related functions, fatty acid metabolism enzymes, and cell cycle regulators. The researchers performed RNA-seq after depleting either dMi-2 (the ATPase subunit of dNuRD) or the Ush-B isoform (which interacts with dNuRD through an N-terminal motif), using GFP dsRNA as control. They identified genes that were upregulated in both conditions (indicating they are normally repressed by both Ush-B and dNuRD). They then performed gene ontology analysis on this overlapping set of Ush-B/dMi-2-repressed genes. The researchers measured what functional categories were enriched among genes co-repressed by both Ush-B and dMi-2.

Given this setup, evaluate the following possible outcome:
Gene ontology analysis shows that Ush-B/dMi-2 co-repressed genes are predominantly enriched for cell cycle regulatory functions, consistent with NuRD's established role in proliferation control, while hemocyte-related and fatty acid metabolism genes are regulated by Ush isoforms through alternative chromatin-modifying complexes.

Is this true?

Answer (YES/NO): NO